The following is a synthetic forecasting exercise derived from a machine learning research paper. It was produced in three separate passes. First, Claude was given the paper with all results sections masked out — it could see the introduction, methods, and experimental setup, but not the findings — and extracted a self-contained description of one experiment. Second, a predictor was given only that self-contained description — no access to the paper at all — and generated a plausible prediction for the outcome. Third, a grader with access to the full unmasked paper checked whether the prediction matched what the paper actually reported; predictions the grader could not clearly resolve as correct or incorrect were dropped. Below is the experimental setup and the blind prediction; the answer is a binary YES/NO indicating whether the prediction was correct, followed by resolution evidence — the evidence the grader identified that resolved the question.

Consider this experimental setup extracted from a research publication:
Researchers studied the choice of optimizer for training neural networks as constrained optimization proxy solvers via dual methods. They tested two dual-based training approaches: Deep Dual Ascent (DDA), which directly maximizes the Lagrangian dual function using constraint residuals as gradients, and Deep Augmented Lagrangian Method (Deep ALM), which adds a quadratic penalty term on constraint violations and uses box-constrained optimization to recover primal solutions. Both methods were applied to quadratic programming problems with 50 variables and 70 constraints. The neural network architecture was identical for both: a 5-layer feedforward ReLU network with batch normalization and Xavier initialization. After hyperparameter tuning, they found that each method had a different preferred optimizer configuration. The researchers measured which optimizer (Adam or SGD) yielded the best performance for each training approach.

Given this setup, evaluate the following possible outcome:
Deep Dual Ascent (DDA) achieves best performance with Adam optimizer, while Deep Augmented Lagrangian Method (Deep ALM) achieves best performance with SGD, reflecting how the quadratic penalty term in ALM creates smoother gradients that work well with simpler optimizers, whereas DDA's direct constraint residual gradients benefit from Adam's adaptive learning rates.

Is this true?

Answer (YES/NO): YES